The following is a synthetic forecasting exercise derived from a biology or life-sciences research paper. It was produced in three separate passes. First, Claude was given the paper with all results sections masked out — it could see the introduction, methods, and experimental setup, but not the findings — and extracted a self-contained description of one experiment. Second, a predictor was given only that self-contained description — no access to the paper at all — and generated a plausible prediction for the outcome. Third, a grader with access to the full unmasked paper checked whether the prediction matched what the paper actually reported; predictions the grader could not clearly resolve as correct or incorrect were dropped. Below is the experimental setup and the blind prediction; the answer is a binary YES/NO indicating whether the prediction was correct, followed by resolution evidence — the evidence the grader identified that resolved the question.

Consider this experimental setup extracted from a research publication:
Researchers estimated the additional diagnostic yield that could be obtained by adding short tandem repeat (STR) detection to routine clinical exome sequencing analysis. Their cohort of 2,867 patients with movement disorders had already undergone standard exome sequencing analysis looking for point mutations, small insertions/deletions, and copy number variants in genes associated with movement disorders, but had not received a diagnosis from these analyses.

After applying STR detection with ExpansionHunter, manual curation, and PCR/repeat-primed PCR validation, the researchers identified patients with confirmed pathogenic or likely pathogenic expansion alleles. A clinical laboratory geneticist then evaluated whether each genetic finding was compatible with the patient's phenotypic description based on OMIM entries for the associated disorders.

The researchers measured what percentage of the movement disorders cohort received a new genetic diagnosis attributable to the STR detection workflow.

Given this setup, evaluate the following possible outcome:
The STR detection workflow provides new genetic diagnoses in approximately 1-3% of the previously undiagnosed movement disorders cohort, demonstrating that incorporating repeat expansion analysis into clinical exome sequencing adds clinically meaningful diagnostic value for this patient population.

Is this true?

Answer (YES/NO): NO